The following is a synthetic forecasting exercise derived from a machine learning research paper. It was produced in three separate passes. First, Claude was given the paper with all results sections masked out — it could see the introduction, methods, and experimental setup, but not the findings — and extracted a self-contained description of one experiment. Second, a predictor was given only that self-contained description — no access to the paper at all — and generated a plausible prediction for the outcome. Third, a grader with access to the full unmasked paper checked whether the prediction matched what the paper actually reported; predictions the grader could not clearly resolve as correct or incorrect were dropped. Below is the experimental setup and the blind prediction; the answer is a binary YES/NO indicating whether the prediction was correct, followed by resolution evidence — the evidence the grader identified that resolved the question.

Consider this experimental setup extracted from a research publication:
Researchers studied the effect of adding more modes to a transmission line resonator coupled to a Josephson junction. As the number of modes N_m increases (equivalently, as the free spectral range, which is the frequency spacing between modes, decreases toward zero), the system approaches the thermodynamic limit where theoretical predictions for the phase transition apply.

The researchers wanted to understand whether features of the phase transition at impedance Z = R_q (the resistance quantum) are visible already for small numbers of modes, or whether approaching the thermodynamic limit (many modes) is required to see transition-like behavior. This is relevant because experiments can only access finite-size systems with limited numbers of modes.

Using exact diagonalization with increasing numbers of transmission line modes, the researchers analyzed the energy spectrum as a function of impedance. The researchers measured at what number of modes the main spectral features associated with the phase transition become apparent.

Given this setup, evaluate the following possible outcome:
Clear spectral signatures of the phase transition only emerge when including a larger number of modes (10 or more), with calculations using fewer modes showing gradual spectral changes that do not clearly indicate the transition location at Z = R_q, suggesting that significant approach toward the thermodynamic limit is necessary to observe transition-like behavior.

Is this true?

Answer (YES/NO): NO